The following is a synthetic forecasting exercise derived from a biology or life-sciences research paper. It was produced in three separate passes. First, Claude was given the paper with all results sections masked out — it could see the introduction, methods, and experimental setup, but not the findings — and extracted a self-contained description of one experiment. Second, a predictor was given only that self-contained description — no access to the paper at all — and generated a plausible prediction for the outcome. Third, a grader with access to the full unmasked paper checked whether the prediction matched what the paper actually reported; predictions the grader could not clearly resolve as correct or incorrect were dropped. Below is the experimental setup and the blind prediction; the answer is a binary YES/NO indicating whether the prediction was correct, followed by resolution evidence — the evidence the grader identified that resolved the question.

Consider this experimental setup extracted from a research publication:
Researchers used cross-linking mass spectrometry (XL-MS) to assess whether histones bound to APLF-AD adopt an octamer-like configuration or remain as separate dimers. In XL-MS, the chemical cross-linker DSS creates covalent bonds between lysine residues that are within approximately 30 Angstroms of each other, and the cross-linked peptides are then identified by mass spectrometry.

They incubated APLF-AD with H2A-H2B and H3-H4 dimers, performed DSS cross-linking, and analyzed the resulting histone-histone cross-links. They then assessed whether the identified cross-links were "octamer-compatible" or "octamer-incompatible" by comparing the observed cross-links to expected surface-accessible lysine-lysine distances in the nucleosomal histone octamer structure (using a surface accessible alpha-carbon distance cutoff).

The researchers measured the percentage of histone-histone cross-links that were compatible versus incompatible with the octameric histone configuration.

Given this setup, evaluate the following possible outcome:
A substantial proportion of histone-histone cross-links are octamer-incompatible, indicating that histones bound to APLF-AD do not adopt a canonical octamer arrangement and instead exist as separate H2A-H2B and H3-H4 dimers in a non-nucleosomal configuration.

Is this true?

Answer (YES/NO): NO